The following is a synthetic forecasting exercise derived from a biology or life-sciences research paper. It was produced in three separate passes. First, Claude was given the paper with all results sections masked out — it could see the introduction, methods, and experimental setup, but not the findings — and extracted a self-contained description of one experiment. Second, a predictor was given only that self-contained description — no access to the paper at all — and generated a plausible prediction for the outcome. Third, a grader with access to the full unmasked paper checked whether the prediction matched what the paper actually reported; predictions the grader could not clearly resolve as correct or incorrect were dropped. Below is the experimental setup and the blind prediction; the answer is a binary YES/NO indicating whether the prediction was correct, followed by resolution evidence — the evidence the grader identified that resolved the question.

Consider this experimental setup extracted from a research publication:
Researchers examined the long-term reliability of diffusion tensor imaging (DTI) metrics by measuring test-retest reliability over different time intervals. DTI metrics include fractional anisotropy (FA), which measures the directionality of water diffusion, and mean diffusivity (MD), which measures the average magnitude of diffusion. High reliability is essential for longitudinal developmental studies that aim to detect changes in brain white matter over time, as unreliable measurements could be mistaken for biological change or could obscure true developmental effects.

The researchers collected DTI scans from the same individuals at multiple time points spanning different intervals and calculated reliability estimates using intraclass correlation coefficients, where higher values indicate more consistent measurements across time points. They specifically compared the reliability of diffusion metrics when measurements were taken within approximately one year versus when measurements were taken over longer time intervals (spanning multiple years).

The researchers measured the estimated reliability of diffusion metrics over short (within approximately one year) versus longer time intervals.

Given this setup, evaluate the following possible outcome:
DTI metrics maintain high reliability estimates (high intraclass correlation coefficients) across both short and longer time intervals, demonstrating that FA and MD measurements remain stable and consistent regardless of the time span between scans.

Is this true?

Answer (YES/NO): NO